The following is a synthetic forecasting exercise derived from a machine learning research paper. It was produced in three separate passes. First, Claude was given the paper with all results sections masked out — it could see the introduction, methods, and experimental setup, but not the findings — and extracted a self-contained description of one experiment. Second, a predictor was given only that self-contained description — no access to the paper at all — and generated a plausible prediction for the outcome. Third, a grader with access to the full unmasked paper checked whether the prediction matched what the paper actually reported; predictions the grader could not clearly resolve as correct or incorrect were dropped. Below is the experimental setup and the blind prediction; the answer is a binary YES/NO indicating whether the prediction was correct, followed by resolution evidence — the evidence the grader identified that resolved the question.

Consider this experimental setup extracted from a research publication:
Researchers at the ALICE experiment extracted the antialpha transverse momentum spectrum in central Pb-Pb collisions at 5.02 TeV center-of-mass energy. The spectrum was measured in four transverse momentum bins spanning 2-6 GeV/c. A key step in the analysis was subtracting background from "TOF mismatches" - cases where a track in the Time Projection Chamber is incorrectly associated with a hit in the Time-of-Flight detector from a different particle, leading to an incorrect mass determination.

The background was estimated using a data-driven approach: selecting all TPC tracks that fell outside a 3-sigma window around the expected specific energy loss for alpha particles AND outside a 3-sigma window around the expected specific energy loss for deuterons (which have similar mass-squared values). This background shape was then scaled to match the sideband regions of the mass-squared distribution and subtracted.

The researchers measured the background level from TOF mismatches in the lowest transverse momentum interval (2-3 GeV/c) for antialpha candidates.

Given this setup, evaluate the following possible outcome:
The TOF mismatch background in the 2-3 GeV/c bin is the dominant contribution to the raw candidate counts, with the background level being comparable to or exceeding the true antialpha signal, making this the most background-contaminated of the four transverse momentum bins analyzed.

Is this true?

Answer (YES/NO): NO